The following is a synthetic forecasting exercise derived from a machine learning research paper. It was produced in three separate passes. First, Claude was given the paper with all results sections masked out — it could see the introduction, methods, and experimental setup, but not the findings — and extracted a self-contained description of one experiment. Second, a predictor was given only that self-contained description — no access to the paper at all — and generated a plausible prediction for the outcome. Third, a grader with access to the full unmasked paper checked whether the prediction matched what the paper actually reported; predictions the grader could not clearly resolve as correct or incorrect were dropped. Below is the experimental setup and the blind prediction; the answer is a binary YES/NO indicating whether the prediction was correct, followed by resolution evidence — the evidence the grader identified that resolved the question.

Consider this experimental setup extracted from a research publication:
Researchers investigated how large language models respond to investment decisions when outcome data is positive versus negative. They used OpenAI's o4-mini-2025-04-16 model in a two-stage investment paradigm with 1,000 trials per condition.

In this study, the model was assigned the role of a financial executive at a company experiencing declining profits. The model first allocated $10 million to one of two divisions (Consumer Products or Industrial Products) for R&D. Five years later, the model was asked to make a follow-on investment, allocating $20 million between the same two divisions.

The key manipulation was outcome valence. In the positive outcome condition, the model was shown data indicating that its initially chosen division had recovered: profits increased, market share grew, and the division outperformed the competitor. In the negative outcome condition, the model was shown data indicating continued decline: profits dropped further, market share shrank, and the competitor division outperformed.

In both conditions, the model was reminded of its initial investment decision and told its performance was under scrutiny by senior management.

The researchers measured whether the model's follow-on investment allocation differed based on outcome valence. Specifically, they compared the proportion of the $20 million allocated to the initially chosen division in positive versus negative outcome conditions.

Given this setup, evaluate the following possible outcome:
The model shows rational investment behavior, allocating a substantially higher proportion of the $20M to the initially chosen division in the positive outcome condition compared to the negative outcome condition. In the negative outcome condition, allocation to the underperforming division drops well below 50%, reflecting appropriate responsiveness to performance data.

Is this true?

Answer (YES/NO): YES